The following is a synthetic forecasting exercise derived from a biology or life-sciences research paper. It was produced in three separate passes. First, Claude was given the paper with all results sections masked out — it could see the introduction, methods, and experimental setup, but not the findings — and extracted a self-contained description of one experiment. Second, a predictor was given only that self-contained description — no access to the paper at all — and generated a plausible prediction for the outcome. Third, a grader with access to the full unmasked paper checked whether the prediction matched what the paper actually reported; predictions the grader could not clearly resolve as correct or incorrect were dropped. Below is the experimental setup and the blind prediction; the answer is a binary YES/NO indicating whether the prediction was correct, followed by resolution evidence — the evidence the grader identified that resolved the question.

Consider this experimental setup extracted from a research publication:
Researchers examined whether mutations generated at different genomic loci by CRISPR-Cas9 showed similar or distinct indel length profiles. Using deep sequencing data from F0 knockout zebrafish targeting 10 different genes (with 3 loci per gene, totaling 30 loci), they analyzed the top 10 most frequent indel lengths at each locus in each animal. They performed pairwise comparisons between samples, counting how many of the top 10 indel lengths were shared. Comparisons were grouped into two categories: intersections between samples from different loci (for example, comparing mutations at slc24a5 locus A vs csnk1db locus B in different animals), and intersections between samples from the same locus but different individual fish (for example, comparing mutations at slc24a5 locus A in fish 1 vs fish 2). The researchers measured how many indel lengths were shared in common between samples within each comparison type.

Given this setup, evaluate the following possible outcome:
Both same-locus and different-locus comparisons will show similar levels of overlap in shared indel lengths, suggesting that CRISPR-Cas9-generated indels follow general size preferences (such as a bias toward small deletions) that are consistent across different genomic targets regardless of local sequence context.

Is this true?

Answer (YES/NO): NO